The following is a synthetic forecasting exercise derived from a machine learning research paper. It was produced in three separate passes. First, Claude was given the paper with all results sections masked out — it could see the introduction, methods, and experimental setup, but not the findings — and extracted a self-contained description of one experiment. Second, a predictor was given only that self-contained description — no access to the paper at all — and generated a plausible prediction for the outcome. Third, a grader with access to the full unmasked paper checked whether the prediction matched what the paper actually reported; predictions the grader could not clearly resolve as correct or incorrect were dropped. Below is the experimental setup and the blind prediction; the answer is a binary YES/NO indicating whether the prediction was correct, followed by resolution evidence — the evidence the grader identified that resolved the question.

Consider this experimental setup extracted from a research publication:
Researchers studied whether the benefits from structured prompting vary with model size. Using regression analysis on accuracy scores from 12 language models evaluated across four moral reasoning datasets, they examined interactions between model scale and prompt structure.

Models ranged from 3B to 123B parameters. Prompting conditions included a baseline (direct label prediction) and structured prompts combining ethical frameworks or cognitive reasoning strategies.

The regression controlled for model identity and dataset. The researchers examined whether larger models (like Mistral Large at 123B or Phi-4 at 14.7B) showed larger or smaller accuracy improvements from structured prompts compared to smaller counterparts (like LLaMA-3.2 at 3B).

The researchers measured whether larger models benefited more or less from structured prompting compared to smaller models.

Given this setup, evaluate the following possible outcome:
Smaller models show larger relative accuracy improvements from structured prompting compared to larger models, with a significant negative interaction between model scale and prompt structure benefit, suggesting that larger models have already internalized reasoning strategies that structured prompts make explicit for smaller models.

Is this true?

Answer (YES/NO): NO